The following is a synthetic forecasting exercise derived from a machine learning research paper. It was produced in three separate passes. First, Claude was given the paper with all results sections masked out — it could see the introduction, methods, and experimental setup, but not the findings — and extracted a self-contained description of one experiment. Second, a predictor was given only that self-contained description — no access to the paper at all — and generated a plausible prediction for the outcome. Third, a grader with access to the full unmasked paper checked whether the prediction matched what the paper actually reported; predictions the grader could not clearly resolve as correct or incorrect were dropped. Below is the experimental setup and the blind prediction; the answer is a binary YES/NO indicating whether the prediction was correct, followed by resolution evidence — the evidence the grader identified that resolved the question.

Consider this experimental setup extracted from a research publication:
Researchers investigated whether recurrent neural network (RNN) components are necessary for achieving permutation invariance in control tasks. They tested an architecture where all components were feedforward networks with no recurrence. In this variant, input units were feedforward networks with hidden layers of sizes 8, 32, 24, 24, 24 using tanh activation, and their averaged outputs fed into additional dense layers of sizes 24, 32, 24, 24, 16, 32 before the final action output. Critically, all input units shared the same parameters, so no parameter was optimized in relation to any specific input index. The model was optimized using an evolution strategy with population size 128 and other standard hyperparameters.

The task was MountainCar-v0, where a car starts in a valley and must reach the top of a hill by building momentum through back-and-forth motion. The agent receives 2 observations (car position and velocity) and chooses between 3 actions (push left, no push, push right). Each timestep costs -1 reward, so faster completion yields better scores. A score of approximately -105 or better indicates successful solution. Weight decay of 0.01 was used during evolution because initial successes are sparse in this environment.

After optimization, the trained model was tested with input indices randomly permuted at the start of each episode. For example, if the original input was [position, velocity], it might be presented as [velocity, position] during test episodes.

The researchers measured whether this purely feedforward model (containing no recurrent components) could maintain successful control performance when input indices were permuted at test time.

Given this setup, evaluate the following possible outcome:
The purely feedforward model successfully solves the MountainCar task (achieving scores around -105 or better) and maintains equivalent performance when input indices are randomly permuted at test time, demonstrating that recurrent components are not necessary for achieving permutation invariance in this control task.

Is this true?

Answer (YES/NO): YES